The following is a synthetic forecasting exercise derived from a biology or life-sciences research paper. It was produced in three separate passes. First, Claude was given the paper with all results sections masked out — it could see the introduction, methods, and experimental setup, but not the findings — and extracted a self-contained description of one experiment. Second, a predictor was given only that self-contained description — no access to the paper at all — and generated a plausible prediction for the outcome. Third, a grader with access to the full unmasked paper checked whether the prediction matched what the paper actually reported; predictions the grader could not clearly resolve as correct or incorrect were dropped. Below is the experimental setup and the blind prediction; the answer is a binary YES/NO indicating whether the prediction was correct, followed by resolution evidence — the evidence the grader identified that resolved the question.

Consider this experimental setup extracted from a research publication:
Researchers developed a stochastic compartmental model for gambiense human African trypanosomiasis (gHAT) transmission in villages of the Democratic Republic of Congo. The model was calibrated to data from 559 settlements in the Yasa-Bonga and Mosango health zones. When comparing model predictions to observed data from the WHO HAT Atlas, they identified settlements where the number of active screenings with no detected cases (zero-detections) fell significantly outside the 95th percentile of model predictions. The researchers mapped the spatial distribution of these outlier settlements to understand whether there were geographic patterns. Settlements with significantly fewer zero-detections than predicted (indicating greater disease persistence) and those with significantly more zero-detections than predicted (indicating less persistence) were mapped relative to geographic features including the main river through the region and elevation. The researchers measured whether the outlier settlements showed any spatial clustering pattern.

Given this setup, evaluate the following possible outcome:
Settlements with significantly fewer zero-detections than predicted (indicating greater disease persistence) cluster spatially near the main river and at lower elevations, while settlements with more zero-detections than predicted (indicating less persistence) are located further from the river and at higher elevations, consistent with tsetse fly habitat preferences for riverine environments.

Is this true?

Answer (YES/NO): YES